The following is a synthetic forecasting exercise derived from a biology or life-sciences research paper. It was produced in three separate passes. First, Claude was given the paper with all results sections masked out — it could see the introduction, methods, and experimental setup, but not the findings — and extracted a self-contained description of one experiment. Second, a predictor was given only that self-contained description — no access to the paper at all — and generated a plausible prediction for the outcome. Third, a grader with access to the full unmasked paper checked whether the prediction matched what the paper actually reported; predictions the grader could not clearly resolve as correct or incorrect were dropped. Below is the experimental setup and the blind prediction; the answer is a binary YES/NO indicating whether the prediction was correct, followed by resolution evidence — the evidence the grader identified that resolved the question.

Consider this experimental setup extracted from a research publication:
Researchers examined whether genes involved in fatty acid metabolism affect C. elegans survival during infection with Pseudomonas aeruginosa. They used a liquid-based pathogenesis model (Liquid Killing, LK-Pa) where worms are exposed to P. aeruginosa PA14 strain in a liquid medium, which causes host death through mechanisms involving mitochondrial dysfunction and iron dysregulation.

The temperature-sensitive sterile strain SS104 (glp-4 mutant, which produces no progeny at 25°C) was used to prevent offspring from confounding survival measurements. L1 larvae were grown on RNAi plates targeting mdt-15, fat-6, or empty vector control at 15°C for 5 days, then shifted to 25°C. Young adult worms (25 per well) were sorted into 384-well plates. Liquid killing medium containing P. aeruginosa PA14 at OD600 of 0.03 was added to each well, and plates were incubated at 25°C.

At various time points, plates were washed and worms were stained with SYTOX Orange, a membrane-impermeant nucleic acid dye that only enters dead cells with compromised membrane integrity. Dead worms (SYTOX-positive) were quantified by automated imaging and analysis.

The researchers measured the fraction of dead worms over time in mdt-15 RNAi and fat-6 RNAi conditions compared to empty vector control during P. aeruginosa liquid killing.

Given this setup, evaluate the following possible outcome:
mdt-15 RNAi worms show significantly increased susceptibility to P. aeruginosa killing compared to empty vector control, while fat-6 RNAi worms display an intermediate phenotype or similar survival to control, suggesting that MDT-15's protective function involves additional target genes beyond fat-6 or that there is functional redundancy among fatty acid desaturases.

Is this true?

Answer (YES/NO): NO